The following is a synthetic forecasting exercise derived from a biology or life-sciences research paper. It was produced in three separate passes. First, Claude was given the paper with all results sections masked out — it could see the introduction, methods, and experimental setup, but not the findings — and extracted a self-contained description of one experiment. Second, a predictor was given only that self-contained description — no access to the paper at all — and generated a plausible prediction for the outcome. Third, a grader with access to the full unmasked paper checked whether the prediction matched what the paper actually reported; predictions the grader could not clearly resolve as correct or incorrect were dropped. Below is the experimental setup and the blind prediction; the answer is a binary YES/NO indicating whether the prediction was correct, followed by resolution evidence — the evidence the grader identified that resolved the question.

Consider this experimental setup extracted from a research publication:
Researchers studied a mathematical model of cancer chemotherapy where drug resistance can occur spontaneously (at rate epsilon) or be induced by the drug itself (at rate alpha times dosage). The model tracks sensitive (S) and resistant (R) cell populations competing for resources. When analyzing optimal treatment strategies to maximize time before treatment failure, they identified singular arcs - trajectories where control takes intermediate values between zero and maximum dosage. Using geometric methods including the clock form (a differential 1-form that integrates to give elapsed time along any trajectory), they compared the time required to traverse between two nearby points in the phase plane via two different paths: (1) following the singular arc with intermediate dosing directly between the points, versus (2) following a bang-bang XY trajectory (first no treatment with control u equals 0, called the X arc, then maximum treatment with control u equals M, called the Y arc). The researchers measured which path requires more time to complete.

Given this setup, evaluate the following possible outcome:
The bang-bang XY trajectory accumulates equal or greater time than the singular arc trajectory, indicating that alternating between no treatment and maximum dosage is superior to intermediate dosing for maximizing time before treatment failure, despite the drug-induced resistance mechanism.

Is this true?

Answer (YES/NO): YES